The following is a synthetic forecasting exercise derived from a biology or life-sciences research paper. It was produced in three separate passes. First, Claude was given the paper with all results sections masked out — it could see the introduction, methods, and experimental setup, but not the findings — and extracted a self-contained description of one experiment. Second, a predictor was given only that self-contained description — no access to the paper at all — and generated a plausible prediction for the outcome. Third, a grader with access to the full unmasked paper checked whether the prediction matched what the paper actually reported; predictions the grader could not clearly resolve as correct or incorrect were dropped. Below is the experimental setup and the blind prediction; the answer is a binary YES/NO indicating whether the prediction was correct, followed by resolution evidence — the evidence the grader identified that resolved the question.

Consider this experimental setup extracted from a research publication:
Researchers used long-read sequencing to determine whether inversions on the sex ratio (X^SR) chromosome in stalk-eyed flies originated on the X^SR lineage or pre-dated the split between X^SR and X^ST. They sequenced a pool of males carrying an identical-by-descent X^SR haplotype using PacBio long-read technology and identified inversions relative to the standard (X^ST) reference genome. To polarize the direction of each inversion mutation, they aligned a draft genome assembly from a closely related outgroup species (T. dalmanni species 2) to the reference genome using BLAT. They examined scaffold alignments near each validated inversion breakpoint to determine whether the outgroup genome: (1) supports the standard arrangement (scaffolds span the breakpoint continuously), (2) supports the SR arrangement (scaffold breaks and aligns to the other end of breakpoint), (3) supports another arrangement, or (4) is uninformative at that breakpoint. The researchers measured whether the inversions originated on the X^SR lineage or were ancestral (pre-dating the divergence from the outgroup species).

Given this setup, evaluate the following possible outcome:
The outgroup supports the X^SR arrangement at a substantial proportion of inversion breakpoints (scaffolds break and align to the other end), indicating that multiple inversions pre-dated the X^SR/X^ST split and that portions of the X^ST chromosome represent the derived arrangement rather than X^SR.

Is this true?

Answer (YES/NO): NO